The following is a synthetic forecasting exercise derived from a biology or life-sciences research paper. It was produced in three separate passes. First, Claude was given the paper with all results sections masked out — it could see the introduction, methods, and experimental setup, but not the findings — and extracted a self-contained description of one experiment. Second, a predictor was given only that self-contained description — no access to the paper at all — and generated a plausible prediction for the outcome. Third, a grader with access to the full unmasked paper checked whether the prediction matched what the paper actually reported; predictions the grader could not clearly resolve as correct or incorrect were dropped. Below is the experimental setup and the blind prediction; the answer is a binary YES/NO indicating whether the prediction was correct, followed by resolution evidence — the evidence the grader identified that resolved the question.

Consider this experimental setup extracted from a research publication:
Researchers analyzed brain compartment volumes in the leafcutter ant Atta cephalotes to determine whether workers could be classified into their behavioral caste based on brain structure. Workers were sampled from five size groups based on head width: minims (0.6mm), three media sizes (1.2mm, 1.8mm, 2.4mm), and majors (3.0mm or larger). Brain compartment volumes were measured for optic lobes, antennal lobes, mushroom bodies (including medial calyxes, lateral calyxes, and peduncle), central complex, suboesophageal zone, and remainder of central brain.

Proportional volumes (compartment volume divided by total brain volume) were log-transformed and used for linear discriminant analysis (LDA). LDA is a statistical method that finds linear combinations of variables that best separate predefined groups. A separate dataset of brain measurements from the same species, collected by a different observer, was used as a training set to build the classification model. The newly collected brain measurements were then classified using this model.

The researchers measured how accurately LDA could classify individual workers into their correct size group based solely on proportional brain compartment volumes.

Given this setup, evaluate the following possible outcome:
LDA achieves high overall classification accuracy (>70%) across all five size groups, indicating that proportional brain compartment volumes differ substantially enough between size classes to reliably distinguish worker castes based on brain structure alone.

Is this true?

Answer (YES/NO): NO